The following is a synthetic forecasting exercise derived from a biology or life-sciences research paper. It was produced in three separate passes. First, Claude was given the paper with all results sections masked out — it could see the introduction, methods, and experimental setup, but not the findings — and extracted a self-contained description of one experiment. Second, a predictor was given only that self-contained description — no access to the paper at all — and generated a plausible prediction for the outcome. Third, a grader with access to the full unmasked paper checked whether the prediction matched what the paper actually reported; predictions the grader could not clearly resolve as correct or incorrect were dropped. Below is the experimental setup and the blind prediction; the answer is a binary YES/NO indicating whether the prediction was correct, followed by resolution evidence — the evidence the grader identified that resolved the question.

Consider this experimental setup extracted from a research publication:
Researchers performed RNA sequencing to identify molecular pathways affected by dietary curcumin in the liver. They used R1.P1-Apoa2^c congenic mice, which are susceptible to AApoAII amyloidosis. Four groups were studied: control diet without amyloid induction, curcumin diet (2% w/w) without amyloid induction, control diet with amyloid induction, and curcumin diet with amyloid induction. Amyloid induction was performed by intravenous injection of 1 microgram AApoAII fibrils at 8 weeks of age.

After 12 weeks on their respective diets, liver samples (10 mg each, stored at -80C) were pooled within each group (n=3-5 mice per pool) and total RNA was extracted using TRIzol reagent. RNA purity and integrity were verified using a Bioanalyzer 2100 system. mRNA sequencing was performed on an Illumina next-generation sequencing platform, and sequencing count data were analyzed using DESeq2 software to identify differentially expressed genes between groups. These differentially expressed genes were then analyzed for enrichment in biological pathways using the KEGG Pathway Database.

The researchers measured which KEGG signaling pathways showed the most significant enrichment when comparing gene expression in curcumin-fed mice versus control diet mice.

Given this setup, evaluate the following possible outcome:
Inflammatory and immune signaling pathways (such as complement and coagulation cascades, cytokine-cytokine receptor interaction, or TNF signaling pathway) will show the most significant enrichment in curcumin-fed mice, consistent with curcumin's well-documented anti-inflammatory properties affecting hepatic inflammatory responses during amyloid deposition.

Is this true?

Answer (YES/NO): NO